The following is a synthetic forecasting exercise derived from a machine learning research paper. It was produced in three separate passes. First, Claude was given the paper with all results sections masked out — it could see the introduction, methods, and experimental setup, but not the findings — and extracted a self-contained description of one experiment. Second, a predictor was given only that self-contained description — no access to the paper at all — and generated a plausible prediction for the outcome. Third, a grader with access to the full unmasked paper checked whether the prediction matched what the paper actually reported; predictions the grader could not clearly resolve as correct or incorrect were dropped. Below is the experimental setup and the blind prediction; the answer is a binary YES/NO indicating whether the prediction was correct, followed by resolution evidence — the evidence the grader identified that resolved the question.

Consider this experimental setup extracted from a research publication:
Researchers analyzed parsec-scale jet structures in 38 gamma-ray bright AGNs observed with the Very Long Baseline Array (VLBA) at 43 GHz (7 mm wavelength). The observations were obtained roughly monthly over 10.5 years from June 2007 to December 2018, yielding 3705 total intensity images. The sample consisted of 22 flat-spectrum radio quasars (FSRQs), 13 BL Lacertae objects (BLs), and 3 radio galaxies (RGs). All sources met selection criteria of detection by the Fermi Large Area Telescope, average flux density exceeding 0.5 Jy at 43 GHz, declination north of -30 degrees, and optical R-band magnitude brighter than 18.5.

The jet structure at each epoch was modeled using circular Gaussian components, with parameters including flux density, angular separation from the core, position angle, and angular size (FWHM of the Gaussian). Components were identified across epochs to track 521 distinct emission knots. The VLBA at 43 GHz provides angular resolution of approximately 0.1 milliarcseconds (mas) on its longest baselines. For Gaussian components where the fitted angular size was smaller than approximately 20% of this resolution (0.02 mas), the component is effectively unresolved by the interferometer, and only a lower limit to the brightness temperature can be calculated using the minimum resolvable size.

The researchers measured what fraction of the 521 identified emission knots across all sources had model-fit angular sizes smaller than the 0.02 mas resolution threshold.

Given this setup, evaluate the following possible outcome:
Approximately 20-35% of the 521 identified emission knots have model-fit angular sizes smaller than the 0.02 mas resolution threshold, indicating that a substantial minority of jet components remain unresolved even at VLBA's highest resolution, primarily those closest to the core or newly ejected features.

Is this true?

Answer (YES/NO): NO